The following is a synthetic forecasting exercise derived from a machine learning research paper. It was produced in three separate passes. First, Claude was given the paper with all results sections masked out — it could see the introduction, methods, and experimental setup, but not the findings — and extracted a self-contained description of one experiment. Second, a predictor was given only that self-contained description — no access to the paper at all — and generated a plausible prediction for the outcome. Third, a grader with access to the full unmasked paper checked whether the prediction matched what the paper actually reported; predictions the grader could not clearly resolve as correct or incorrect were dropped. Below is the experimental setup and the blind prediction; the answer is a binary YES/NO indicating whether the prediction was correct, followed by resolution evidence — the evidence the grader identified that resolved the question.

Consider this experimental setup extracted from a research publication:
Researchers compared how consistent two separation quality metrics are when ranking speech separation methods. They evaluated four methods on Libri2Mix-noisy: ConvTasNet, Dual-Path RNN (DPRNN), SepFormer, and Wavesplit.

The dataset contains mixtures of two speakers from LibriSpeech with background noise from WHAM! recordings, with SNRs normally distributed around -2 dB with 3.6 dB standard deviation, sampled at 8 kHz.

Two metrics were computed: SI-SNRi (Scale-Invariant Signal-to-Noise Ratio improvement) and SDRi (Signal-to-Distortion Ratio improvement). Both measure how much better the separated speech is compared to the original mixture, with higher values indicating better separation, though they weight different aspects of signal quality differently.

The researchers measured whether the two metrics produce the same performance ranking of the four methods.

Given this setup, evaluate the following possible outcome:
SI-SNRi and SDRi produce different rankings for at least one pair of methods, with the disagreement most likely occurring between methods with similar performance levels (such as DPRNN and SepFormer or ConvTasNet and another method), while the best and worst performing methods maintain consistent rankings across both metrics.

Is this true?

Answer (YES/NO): NO